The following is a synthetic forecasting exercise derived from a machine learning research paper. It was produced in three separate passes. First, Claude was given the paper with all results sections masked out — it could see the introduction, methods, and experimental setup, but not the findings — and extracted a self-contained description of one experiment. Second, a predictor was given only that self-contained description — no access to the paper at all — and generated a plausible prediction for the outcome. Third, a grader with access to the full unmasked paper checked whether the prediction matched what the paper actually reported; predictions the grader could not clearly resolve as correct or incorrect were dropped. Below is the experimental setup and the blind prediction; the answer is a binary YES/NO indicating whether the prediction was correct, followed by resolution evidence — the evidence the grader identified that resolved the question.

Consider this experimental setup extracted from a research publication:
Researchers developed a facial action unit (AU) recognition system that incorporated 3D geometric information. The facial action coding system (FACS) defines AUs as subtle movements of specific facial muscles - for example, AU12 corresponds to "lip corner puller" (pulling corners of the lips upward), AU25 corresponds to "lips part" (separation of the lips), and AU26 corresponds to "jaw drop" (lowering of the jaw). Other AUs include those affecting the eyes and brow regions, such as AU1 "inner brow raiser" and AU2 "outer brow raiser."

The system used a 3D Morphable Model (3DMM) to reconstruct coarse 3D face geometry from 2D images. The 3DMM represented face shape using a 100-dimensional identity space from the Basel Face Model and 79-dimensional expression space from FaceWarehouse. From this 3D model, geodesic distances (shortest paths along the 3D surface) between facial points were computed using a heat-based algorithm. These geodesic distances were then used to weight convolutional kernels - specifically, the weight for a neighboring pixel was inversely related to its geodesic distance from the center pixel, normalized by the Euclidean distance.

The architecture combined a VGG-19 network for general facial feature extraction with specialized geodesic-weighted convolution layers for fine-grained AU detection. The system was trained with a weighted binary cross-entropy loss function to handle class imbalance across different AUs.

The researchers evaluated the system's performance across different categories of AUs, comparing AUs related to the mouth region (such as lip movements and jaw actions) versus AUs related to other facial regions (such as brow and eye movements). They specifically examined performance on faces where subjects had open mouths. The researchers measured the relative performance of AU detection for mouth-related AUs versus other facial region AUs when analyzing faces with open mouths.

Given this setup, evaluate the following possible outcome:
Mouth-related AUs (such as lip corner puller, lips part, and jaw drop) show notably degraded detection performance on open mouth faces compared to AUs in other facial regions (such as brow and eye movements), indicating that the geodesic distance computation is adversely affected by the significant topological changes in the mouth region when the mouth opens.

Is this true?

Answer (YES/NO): YES